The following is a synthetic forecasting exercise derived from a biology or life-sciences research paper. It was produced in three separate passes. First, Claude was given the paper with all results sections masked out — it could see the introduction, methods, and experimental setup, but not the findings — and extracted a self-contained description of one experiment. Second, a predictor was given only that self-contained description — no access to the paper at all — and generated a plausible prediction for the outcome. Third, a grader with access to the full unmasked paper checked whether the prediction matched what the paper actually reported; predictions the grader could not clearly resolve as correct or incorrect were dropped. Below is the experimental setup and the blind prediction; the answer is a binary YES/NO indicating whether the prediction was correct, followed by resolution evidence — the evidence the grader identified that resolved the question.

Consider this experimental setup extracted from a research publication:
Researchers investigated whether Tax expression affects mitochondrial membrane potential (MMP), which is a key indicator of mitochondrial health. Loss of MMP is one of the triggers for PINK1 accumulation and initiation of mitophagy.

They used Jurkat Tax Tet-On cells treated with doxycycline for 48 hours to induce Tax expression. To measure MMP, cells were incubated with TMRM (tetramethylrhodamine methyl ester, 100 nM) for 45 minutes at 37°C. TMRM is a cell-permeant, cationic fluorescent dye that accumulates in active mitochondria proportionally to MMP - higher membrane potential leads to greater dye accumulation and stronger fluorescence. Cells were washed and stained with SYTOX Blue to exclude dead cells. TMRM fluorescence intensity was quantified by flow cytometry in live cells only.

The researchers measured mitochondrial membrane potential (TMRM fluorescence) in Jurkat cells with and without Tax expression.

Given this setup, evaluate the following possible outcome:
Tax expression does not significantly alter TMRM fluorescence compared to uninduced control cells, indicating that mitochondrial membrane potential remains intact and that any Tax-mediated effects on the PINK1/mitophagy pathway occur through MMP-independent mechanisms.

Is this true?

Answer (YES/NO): NO